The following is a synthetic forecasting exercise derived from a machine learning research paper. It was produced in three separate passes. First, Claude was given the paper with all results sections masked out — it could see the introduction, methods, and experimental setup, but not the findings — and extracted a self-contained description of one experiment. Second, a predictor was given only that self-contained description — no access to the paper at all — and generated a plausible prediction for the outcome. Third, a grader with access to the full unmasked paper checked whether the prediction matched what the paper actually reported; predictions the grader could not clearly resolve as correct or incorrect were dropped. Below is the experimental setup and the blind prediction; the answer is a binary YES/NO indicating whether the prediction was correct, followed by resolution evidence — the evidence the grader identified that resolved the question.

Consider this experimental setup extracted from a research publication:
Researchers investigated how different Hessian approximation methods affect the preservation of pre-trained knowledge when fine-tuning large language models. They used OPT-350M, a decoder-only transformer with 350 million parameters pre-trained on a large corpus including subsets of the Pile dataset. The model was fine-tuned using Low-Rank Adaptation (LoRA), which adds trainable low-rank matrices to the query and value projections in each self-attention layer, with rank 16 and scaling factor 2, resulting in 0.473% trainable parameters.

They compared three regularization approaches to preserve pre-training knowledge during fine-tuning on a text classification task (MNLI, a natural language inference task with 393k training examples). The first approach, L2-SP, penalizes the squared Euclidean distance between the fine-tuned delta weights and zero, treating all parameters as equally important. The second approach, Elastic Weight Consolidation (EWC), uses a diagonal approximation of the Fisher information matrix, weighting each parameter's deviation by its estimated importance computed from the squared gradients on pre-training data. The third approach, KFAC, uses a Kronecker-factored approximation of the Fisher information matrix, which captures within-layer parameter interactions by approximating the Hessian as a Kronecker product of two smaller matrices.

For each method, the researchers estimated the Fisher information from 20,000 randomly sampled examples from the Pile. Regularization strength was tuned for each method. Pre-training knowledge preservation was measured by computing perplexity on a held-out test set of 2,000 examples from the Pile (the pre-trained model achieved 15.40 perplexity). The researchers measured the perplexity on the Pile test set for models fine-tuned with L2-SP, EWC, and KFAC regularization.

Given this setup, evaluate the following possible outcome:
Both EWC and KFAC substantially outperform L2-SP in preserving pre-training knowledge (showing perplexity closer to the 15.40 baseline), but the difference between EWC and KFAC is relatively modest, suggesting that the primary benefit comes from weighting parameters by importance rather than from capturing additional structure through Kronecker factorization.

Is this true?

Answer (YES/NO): NO